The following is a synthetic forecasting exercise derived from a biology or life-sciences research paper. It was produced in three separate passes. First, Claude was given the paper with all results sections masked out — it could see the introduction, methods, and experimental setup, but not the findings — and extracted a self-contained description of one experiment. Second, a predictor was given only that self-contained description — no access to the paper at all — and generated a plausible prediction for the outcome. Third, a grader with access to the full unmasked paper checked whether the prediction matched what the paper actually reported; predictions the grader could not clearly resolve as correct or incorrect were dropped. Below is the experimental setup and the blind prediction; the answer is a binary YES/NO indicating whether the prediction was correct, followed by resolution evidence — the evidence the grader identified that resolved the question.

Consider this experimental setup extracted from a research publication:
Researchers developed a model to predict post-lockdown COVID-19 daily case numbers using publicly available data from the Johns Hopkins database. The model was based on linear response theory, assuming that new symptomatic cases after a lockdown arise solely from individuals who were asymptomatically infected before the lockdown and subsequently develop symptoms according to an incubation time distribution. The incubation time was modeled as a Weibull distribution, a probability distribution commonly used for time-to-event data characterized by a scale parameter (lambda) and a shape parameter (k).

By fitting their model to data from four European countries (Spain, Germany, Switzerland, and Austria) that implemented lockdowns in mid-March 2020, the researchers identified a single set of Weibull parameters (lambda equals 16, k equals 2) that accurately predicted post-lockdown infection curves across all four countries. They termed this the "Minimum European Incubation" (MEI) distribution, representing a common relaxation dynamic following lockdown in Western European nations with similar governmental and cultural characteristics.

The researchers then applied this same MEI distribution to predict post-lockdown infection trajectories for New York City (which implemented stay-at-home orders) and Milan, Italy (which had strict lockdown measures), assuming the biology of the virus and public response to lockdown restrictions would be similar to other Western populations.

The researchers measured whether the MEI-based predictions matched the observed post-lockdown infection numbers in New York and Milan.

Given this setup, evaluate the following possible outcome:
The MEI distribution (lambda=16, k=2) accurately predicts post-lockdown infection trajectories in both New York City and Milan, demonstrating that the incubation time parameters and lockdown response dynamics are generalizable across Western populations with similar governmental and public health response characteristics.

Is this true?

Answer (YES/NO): NO